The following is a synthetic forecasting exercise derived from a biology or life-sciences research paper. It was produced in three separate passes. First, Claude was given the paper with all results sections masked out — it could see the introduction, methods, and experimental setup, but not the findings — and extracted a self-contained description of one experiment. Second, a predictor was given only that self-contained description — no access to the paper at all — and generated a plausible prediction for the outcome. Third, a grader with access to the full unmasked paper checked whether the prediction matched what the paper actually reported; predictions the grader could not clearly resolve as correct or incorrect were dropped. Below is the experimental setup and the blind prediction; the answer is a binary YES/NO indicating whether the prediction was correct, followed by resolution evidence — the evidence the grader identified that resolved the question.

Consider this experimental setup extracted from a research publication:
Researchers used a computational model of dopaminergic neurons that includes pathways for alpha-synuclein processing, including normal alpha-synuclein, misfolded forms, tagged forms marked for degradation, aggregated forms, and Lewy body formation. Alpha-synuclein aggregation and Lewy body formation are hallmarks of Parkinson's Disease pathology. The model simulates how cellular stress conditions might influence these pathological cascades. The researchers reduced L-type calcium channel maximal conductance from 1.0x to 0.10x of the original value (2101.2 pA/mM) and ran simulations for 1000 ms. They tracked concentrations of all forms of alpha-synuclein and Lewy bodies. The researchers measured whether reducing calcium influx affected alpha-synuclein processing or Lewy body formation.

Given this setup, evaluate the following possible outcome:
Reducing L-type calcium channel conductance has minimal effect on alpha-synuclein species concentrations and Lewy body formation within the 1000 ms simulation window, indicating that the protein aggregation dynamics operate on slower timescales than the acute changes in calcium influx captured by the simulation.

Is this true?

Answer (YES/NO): YES